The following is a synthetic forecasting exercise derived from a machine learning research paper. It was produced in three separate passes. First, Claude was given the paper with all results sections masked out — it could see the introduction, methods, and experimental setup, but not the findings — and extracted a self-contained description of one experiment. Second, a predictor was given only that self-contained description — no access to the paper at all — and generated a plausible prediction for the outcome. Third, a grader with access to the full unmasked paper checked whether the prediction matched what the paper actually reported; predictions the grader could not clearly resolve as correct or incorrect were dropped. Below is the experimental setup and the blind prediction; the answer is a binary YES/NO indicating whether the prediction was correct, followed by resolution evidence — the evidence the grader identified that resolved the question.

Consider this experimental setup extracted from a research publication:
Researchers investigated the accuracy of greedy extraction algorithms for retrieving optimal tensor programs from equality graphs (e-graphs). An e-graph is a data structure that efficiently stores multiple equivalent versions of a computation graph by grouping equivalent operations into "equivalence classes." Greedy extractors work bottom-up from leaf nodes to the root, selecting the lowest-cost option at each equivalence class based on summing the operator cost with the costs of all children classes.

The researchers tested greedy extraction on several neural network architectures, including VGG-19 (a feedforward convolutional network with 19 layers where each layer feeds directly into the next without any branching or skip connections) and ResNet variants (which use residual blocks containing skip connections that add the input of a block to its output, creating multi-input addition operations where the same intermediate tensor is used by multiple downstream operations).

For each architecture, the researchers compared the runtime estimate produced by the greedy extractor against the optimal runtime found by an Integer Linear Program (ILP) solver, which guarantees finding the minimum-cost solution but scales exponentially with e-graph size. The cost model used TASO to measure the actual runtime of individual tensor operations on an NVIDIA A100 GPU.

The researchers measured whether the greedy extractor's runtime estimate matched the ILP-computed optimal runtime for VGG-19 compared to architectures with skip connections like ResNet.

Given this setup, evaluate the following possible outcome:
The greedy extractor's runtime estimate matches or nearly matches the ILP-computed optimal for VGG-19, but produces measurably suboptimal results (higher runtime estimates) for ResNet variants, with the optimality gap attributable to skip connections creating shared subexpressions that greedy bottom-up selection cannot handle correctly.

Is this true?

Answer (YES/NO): YES